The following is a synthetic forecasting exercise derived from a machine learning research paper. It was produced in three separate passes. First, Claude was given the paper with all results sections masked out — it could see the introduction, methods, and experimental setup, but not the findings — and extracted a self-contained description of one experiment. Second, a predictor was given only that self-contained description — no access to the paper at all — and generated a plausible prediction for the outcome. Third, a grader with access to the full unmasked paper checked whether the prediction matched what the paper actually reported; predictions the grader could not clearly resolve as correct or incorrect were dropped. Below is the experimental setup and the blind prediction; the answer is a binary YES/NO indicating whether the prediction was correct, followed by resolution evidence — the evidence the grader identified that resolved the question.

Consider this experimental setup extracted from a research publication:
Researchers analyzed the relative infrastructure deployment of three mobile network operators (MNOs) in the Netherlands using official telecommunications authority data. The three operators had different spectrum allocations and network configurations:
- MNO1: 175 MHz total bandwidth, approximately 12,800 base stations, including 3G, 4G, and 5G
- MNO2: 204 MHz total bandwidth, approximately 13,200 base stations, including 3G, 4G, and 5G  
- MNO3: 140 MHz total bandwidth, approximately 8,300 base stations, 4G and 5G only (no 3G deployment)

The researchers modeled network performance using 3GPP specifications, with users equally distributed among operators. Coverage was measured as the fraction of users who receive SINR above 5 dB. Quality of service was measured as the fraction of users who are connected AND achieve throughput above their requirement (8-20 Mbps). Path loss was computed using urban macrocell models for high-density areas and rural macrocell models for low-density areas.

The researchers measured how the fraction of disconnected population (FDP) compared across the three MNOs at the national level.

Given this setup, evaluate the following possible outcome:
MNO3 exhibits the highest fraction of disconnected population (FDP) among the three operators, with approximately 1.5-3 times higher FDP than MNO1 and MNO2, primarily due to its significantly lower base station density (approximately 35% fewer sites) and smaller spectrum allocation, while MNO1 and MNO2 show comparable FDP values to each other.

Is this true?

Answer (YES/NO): YES